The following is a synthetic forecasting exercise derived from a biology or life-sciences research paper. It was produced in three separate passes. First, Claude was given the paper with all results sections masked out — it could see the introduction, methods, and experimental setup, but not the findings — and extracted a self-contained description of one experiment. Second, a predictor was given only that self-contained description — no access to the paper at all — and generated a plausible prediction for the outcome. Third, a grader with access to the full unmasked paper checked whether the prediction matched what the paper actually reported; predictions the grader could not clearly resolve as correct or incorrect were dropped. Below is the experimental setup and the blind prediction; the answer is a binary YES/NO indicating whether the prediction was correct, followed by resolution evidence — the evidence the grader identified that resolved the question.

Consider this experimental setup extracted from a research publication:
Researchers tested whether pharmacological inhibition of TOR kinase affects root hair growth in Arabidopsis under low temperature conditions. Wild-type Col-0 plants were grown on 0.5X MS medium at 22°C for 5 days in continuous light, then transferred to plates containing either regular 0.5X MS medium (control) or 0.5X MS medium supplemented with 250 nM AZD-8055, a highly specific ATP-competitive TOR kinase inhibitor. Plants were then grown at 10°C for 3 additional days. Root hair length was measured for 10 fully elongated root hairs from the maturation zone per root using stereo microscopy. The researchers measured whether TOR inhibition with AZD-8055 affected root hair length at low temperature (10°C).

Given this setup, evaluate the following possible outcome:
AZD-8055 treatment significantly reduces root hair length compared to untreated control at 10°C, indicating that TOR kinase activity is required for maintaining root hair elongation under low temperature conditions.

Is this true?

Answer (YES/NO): YES